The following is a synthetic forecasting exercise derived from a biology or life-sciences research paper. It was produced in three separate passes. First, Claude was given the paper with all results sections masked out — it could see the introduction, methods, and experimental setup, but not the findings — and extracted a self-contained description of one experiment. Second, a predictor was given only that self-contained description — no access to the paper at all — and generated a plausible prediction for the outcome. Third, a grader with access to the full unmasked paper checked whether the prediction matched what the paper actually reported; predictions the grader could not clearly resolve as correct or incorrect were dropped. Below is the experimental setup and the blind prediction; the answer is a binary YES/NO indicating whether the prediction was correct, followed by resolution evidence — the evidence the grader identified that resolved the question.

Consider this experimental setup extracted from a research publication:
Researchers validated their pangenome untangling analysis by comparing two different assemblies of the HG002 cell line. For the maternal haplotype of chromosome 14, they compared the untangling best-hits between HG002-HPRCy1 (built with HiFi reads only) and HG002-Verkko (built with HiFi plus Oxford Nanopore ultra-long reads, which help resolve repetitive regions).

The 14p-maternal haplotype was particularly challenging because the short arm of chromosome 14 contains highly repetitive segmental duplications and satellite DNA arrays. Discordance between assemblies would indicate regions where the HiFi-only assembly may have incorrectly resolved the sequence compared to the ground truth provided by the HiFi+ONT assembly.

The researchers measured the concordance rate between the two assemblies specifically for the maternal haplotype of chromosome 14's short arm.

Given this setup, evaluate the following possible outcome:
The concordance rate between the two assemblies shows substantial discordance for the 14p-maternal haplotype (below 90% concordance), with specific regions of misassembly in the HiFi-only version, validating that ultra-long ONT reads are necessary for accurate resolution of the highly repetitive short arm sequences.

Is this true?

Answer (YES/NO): YES